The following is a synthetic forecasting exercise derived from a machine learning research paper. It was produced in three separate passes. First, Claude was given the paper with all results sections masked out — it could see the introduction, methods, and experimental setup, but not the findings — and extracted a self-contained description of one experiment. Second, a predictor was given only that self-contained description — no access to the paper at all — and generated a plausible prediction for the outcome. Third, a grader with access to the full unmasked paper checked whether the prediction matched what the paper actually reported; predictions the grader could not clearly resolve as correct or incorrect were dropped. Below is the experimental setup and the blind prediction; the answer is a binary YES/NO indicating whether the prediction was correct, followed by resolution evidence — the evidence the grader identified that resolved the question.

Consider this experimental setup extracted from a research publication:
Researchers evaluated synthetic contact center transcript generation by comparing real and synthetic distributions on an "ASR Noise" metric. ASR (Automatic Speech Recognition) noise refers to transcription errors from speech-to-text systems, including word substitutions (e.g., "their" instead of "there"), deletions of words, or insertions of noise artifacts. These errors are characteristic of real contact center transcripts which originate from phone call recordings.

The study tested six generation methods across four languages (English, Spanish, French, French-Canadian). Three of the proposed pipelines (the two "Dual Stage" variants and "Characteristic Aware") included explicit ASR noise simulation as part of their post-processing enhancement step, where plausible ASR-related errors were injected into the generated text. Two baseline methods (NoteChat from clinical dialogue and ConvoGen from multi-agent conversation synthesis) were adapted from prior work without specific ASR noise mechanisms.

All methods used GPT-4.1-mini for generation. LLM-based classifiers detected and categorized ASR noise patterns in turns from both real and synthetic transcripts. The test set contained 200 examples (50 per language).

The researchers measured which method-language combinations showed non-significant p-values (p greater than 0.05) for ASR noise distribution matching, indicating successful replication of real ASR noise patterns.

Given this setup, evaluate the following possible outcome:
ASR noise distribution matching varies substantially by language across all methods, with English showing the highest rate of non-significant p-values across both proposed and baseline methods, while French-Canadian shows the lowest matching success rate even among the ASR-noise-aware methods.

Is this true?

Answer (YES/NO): NO